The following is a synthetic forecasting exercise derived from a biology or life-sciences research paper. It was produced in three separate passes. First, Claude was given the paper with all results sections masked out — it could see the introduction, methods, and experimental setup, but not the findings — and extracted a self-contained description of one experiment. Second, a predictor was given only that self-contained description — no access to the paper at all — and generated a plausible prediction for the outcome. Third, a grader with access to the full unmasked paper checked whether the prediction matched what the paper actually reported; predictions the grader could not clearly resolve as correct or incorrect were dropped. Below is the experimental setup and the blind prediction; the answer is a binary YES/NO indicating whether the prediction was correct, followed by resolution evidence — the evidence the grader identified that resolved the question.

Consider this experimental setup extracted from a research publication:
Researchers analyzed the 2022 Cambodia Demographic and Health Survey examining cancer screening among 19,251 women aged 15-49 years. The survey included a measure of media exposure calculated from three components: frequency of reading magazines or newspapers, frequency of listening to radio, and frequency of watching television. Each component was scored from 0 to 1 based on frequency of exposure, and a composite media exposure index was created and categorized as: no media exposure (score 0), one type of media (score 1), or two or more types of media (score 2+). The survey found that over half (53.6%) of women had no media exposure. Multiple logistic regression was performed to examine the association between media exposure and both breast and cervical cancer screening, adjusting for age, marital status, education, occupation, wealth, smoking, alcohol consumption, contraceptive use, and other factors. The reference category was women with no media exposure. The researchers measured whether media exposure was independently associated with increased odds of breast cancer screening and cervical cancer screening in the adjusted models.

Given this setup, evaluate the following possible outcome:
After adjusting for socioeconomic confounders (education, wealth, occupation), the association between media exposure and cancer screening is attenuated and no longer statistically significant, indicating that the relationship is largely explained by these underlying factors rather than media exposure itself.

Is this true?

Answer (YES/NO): NO